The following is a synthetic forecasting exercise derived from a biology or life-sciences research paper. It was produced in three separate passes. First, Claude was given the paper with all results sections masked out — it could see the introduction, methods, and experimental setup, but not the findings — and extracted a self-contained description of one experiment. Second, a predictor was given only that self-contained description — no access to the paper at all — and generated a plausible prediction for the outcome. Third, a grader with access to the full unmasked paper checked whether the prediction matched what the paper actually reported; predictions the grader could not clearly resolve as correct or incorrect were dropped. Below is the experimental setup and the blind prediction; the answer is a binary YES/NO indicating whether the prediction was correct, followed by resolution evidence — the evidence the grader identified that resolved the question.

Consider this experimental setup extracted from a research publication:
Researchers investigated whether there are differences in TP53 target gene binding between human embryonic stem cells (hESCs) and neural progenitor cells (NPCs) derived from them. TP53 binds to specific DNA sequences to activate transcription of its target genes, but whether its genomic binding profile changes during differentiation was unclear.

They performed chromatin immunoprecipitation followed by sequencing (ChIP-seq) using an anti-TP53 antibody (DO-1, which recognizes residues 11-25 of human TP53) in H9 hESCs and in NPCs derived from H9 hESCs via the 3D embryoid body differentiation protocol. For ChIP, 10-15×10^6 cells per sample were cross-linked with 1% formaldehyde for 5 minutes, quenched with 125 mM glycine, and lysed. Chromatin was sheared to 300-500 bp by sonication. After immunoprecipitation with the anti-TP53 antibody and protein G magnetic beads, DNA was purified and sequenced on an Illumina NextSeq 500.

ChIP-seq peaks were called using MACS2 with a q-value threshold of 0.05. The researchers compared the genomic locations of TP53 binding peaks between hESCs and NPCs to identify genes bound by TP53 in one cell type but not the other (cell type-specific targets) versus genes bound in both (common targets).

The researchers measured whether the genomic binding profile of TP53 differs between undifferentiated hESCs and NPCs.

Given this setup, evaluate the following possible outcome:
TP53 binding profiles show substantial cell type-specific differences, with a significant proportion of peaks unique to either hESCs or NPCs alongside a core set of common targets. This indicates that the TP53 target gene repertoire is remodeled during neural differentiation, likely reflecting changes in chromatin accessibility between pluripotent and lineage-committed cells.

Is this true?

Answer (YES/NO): NO